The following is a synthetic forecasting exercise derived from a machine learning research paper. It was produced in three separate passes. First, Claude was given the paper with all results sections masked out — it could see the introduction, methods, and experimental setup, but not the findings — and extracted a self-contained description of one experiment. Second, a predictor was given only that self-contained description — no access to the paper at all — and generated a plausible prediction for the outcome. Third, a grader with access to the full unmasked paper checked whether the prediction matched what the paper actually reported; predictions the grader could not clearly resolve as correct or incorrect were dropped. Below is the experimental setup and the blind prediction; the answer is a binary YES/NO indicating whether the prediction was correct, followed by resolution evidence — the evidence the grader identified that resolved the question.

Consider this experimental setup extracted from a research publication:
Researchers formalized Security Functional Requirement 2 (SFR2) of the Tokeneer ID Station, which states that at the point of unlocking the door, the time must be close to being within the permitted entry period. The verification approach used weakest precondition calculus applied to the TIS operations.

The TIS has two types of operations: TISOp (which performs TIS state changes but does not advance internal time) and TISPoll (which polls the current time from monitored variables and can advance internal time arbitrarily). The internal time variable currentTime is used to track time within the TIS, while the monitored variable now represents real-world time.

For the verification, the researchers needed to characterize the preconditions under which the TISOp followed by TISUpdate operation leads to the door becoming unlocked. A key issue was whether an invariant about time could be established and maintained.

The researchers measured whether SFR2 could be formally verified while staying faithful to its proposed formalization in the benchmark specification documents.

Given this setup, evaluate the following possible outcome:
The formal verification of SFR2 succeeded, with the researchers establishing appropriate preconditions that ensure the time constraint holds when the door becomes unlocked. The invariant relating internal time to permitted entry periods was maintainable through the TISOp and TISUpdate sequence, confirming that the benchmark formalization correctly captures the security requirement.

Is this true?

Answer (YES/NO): NO